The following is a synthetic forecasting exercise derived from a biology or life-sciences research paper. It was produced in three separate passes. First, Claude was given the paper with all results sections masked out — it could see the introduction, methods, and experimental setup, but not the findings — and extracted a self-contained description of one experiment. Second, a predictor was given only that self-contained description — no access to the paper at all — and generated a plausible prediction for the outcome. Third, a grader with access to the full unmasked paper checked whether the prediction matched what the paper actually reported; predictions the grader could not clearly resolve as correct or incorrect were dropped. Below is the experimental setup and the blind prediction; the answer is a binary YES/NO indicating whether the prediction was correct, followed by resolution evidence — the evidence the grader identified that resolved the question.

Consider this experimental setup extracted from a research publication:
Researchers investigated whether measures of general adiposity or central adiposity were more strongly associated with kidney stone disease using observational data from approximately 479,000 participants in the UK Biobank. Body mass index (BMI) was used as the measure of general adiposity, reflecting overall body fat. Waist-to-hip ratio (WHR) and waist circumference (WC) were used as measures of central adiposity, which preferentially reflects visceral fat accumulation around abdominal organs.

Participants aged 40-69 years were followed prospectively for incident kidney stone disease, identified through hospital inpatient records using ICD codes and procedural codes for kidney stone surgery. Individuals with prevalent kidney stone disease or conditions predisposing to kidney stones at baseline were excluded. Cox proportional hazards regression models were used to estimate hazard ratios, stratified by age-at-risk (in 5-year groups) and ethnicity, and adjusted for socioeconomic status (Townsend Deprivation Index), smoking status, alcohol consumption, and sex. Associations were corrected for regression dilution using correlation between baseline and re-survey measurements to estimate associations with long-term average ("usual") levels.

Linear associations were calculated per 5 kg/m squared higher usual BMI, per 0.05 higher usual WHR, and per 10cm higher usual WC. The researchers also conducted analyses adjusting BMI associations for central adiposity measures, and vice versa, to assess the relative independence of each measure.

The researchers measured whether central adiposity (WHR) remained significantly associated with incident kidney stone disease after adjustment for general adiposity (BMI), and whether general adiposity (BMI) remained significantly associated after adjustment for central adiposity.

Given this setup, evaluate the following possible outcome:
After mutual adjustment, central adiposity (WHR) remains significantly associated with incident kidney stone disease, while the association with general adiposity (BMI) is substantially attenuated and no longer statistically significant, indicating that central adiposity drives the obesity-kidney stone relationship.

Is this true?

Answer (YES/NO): YES